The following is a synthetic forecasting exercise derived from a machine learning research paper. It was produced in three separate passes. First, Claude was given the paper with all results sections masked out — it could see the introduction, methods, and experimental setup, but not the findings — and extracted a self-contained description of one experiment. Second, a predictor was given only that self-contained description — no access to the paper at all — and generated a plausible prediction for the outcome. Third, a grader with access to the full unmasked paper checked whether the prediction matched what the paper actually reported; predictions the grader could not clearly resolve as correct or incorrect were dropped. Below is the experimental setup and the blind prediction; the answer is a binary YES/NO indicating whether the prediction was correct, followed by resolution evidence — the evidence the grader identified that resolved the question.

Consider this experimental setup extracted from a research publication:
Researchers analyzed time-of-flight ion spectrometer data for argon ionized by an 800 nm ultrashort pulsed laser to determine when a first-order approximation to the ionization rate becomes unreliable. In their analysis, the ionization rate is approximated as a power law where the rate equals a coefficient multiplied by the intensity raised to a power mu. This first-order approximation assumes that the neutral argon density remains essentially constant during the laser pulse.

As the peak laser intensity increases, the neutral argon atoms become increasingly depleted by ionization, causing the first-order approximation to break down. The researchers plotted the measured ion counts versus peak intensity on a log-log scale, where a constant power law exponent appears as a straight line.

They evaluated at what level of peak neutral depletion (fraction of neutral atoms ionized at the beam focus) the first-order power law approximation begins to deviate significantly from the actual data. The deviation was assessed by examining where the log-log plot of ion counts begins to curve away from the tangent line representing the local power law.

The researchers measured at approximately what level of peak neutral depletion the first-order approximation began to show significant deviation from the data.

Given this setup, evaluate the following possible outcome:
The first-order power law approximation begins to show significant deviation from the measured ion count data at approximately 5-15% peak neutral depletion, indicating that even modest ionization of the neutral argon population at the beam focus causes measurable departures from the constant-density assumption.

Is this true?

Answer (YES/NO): YES